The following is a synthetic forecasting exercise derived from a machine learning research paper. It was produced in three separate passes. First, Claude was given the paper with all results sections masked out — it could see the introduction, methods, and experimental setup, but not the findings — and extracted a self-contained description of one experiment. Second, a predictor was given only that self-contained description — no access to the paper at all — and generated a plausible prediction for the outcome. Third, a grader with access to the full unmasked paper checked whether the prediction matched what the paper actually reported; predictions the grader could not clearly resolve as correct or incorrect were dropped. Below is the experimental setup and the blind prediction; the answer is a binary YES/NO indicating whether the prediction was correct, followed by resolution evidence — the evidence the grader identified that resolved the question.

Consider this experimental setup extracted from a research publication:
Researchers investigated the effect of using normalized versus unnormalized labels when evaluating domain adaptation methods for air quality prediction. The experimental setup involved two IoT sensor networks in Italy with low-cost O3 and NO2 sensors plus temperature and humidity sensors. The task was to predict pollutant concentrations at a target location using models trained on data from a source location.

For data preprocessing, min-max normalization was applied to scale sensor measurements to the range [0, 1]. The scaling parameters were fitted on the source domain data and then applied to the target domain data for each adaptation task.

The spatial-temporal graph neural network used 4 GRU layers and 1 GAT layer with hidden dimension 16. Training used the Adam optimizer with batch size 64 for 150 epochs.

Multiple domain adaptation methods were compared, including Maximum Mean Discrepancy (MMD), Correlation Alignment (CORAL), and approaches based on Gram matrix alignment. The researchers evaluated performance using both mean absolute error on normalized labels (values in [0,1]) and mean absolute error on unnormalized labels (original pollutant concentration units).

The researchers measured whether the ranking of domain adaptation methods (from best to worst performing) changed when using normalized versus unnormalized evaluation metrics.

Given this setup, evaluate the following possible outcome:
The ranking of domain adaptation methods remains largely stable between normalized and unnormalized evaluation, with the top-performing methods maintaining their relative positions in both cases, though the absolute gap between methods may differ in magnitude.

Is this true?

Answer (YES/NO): YES